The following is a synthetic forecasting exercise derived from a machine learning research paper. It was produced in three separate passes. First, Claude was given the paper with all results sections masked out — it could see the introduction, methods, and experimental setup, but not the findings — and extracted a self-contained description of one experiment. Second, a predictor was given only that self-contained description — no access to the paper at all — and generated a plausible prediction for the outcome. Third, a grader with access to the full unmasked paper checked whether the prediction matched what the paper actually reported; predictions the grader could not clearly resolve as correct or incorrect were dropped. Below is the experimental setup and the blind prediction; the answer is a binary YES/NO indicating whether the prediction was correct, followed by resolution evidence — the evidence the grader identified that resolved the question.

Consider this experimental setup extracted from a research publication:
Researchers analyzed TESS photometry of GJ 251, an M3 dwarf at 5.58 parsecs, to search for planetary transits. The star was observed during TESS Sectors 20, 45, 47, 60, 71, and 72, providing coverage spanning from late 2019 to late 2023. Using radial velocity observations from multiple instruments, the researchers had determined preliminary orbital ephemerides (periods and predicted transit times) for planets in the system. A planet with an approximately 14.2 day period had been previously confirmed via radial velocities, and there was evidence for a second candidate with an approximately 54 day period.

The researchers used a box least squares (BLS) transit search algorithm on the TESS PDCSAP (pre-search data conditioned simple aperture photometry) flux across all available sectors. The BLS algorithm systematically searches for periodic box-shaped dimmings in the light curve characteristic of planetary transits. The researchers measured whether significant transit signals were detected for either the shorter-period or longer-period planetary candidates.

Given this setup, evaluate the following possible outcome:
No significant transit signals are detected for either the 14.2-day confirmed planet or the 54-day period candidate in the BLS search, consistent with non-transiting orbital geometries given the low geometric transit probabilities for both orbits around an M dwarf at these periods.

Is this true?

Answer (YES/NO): YES